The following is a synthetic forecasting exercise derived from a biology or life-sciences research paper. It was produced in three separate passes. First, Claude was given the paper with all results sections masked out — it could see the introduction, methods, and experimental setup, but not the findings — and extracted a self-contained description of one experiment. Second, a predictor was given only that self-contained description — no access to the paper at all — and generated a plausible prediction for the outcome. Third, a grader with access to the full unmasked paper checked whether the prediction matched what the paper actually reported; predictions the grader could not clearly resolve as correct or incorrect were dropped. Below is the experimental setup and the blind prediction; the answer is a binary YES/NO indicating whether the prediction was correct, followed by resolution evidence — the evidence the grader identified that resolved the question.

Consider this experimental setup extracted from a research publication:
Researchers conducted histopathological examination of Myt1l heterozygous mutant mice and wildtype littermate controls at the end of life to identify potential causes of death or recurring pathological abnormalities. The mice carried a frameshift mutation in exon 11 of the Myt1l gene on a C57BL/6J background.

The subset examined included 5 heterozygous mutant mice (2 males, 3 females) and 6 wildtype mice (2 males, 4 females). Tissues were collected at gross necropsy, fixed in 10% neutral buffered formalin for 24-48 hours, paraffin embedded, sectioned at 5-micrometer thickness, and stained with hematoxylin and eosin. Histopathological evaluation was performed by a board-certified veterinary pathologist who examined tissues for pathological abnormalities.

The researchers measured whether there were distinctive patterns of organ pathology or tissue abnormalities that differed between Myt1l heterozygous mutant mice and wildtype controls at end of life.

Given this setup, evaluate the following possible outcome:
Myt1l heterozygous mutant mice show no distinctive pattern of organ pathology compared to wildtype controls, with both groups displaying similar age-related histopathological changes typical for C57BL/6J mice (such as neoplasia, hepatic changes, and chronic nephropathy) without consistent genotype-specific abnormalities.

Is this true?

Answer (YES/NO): YES